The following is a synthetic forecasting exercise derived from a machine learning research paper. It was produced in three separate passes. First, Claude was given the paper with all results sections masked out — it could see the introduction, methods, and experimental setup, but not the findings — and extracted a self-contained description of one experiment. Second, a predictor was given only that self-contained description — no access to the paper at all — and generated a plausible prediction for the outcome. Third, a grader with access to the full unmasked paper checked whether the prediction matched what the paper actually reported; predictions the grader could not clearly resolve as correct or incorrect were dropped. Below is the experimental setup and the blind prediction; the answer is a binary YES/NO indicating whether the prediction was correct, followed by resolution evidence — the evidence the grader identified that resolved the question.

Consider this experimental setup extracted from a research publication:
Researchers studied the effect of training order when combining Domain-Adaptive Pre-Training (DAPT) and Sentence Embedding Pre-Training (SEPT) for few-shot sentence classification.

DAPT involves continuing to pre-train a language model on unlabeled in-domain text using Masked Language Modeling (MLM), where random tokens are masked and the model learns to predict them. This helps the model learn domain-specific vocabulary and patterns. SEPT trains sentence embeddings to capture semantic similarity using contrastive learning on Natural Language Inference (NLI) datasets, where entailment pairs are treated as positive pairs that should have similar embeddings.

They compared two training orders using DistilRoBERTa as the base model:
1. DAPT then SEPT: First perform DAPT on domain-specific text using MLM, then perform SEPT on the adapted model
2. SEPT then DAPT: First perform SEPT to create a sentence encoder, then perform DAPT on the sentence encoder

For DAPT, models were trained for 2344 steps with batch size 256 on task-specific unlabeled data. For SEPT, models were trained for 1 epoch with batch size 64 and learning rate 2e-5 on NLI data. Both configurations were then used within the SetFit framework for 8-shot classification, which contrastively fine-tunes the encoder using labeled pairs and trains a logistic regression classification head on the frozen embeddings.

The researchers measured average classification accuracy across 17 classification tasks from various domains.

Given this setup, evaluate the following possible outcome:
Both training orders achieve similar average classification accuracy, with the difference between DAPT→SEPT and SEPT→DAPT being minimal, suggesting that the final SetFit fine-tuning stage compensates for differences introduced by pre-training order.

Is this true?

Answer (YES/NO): NO